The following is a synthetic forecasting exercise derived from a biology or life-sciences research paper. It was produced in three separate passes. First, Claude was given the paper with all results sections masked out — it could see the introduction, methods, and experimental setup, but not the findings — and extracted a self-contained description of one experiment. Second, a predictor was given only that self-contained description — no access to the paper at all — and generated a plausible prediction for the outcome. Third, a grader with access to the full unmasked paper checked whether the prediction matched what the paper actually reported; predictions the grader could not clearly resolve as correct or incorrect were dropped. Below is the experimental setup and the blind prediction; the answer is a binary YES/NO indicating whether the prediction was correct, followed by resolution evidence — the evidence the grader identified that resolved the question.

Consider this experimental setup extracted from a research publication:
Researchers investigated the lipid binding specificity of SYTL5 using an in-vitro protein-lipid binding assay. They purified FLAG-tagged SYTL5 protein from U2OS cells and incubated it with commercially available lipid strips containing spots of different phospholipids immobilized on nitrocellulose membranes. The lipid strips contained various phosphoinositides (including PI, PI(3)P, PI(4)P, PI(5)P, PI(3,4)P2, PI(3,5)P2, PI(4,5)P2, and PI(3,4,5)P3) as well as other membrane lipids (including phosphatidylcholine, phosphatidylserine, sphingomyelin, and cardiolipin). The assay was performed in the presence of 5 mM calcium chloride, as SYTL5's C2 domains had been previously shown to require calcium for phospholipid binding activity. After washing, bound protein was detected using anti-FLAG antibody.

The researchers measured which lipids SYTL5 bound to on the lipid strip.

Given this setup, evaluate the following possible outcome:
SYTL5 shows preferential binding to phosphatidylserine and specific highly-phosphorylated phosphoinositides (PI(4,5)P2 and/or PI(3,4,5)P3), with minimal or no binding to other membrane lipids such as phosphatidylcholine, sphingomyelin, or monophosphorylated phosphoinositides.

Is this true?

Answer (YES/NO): NO